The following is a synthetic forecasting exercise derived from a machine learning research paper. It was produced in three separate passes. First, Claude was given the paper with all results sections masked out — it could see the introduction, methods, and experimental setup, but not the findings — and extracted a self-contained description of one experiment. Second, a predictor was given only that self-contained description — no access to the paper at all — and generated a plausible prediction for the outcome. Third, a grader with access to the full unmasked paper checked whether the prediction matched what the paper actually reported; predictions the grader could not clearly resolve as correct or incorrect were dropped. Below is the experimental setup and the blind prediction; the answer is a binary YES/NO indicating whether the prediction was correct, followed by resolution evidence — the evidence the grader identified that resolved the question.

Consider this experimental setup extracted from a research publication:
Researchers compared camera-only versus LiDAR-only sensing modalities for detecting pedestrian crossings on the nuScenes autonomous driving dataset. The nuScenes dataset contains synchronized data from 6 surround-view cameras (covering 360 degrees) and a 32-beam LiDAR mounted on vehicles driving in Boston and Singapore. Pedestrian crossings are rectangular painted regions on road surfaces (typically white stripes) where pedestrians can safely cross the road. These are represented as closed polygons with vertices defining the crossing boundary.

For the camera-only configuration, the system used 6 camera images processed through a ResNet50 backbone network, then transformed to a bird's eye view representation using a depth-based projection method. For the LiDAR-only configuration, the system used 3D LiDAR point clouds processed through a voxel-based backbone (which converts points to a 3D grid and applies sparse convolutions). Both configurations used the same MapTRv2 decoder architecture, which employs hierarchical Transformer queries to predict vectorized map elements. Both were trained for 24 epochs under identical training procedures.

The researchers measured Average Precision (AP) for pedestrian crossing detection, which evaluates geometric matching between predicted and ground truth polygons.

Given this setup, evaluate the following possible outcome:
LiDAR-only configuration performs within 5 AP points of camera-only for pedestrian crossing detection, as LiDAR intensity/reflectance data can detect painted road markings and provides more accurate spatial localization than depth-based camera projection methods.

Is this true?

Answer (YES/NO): YES